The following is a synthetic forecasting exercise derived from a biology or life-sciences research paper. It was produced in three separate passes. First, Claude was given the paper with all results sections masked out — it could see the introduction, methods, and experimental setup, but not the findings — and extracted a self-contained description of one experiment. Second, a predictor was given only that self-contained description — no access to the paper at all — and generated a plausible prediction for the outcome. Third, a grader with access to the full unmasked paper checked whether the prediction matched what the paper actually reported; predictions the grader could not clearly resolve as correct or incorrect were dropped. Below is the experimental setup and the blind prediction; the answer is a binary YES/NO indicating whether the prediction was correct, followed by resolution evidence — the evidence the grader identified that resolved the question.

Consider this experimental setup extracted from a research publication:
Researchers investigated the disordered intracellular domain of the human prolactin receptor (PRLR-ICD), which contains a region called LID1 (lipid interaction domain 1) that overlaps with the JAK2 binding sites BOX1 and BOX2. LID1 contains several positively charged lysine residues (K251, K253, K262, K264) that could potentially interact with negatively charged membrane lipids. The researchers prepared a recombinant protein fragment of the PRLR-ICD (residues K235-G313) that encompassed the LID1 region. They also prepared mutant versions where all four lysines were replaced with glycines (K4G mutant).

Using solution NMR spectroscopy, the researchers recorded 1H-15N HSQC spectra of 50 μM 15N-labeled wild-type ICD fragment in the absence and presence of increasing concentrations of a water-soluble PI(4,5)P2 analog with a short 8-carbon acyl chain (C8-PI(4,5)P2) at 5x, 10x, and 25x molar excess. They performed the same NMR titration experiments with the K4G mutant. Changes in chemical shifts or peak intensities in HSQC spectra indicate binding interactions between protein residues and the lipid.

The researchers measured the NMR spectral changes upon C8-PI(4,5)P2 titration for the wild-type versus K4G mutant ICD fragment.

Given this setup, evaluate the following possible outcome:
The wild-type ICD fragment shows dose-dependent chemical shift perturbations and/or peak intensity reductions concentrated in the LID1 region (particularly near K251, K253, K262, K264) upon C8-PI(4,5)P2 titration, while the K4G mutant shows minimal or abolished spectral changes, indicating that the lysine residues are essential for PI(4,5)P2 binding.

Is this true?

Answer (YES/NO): NO